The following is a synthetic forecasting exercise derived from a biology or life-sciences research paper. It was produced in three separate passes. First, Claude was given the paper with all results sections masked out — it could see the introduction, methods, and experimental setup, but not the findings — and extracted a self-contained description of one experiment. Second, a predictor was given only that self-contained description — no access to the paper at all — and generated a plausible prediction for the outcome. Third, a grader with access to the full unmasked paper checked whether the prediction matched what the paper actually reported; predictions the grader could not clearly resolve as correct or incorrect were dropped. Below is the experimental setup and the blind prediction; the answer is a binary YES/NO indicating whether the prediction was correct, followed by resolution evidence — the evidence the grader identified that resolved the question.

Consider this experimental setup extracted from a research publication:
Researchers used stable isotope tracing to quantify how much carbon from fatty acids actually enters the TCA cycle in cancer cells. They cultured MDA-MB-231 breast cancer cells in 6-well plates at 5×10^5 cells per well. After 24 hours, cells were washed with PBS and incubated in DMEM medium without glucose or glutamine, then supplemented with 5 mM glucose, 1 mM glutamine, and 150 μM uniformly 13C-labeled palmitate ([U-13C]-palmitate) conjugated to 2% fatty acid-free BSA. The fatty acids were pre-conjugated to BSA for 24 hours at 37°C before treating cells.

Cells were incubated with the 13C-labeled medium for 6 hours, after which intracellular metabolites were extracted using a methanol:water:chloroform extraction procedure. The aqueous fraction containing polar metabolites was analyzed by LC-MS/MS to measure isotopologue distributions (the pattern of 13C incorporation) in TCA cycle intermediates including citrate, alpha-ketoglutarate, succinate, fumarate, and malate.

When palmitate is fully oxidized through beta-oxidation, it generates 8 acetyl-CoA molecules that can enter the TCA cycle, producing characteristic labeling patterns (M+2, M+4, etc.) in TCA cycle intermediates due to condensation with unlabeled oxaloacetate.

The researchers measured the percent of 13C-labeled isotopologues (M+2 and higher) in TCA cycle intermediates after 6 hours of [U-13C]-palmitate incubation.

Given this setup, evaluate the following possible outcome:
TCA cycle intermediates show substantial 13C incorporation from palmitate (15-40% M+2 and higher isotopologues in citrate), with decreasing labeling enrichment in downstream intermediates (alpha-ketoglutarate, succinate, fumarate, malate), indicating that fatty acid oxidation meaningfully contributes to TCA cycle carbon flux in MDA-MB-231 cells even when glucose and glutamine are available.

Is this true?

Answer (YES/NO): NO